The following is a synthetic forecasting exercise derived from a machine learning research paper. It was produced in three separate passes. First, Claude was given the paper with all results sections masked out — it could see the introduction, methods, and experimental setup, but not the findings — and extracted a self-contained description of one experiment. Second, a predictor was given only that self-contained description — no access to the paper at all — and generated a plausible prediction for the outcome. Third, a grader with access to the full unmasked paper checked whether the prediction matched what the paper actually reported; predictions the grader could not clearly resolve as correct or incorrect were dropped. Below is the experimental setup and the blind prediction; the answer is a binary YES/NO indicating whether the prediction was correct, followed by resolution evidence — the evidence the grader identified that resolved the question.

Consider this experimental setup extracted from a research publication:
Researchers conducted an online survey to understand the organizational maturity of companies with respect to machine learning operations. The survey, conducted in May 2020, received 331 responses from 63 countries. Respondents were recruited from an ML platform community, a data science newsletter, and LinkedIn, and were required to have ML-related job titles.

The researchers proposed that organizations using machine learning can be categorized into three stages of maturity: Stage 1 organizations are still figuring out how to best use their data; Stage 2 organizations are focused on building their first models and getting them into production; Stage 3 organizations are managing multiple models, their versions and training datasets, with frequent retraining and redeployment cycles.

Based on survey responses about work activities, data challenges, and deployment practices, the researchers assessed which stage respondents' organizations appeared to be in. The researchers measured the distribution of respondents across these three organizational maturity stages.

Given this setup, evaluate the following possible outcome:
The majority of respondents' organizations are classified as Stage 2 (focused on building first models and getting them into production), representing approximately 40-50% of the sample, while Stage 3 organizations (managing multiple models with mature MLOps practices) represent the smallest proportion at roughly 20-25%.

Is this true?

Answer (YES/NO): NO